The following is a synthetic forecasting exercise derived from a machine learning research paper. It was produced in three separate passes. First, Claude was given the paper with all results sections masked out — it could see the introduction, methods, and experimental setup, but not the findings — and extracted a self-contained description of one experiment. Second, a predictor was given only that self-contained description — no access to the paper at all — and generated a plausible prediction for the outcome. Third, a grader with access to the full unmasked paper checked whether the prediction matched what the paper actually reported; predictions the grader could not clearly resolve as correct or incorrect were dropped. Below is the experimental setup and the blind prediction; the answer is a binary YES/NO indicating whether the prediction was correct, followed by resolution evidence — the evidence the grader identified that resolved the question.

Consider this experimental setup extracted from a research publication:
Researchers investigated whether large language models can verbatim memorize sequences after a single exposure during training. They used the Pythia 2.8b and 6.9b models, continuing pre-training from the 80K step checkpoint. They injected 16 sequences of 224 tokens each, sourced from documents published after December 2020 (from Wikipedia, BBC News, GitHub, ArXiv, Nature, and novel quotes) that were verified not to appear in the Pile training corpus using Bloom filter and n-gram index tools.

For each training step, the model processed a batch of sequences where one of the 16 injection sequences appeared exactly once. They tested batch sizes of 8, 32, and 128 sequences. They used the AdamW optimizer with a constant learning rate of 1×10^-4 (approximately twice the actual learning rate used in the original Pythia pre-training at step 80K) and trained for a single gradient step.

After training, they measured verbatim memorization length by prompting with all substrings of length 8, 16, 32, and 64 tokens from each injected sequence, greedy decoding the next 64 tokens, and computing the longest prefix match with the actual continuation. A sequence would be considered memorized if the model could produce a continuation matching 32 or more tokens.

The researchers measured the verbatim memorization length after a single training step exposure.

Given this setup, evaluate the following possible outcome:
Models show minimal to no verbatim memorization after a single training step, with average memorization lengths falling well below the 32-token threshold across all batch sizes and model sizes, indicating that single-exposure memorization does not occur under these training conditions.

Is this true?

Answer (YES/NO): YES